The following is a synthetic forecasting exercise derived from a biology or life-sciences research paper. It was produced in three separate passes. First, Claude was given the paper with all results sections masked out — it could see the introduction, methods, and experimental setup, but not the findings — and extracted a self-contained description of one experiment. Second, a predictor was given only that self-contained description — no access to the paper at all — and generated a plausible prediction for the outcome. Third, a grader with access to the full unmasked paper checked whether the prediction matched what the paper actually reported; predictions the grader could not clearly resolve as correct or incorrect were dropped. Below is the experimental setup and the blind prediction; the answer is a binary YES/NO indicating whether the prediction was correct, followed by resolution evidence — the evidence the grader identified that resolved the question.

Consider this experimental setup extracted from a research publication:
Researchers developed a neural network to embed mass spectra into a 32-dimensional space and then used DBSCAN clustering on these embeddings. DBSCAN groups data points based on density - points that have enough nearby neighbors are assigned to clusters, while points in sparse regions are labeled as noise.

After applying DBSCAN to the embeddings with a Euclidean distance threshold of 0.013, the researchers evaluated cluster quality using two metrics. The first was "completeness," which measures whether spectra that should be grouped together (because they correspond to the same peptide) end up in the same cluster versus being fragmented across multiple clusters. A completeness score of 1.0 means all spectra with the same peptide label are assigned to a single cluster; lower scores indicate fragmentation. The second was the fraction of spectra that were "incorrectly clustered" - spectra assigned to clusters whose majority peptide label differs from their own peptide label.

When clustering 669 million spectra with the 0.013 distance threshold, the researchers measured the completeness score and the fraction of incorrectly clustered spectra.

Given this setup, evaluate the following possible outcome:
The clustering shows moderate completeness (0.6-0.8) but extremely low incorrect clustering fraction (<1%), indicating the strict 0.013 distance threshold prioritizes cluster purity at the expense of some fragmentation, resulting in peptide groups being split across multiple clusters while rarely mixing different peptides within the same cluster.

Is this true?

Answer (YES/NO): NO